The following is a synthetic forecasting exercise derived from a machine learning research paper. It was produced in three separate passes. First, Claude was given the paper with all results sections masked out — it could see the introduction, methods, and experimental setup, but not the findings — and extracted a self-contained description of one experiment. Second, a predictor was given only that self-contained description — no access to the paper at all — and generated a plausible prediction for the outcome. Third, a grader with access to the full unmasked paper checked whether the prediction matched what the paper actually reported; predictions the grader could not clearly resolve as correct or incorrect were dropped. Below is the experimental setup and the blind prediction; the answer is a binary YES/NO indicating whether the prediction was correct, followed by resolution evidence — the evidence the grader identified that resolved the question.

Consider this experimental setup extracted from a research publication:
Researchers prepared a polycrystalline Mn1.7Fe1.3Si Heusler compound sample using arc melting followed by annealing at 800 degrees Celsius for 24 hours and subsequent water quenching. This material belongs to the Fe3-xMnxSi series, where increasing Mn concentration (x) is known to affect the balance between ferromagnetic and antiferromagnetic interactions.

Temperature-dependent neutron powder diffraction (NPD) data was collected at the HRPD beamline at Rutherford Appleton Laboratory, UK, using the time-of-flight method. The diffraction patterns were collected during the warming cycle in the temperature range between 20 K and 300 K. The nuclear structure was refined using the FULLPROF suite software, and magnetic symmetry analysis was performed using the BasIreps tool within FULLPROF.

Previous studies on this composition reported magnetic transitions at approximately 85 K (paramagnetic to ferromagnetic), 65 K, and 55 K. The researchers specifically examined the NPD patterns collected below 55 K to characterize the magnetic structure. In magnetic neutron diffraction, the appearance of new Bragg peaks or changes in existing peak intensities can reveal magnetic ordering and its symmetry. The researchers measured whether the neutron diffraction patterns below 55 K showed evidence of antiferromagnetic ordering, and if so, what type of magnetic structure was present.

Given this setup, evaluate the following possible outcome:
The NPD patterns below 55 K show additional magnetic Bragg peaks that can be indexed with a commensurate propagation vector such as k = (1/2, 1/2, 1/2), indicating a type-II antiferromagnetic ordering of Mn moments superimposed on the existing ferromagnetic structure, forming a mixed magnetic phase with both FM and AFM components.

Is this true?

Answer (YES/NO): NO